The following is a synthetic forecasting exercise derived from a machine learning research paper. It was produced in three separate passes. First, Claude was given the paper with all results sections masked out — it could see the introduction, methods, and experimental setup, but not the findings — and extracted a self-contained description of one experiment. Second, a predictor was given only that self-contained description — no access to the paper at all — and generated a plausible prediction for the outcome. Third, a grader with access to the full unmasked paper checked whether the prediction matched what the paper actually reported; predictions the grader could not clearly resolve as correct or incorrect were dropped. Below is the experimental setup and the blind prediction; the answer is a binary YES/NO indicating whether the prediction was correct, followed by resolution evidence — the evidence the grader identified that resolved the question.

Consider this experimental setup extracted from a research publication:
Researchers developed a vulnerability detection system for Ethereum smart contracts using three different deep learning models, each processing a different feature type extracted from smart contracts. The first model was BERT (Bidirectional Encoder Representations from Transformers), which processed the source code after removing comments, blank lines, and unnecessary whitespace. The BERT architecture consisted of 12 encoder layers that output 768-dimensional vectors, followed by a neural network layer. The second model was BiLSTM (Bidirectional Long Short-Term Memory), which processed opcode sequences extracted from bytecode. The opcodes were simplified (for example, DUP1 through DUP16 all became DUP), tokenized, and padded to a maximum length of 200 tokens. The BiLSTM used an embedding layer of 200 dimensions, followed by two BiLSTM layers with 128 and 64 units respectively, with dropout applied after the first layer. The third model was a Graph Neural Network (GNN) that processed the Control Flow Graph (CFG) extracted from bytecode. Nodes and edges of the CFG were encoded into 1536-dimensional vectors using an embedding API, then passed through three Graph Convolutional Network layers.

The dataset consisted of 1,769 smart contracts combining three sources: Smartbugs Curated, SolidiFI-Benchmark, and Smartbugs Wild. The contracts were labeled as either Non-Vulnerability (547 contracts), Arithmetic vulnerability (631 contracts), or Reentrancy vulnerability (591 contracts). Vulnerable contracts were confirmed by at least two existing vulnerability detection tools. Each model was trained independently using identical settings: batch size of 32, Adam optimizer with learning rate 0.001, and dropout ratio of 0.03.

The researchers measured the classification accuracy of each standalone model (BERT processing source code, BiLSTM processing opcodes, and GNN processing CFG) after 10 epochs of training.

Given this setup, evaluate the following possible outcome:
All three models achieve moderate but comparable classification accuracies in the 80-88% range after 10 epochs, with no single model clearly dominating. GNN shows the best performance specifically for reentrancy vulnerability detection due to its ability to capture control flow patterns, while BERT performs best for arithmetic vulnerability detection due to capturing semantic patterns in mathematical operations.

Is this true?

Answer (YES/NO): NO